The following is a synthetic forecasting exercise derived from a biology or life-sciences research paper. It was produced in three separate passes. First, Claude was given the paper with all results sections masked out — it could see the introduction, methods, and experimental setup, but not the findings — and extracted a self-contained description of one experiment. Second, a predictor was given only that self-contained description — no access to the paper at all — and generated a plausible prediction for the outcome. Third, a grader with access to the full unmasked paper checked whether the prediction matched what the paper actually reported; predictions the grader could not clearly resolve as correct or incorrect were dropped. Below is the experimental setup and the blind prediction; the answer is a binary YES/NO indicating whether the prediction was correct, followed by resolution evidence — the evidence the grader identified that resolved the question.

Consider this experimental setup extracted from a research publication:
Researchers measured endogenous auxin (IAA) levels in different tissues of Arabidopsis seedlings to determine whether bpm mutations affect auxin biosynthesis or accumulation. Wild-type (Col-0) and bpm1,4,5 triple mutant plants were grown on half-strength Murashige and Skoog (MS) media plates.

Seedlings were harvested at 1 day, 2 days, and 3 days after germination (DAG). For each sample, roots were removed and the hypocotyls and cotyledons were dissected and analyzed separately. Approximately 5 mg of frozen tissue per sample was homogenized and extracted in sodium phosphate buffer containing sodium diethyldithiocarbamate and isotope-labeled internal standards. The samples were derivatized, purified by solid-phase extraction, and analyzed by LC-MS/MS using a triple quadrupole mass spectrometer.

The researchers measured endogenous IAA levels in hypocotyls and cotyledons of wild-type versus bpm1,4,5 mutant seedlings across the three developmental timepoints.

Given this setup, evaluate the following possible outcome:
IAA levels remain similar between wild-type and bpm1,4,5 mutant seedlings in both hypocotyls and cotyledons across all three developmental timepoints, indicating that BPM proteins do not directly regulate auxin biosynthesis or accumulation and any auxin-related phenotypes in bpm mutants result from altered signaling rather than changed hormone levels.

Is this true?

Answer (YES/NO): NO